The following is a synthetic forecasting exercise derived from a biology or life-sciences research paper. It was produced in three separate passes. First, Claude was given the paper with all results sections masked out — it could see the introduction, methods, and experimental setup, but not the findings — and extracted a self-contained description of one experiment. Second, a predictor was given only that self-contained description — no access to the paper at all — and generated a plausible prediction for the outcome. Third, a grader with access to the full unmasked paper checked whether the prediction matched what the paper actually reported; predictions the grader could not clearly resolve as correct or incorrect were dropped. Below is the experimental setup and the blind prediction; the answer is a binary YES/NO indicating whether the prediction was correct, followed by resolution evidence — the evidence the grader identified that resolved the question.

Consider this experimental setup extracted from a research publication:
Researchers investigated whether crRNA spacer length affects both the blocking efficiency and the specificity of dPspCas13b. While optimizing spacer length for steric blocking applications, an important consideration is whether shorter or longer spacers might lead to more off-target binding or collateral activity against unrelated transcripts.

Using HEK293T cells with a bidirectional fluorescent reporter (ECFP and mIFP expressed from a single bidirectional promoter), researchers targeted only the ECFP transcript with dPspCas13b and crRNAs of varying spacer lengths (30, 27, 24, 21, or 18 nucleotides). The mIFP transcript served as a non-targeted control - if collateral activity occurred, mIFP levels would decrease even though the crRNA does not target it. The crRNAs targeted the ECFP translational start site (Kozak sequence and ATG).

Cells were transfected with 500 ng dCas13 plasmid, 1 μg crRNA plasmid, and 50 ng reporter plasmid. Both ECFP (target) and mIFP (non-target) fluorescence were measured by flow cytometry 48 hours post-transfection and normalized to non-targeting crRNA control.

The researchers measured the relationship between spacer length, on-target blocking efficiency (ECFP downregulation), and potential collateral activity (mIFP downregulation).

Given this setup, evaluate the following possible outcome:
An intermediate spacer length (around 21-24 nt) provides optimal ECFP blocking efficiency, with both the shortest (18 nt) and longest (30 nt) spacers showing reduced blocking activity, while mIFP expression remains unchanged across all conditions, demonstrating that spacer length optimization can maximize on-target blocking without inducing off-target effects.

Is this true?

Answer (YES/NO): NO